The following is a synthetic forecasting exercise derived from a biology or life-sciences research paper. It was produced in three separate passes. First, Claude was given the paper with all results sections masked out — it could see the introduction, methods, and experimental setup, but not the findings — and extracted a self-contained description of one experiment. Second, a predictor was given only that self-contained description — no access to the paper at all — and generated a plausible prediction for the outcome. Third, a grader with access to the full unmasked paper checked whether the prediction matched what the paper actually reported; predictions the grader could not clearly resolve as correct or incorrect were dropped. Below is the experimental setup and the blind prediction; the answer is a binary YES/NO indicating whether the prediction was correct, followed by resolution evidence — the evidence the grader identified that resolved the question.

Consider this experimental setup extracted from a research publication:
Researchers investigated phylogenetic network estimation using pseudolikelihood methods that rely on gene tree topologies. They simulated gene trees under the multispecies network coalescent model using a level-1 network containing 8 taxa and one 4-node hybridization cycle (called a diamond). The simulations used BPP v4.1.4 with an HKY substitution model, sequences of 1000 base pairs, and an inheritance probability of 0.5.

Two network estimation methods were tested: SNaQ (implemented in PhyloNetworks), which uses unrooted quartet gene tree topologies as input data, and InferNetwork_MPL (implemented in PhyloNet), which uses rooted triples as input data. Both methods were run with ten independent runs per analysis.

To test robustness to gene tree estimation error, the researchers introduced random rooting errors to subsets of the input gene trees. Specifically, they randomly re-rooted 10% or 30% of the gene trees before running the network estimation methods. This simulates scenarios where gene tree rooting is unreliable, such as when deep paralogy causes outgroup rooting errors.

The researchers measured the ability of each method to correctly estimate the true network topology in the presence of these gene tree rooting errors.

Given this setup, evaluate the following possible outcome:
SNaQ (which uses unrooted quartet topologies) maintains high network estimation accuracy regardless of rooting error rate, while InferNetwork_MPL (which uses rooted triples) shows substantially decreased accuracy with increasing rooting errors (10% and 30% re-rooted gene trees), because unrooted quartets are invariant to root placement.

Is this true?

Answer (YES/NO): NO